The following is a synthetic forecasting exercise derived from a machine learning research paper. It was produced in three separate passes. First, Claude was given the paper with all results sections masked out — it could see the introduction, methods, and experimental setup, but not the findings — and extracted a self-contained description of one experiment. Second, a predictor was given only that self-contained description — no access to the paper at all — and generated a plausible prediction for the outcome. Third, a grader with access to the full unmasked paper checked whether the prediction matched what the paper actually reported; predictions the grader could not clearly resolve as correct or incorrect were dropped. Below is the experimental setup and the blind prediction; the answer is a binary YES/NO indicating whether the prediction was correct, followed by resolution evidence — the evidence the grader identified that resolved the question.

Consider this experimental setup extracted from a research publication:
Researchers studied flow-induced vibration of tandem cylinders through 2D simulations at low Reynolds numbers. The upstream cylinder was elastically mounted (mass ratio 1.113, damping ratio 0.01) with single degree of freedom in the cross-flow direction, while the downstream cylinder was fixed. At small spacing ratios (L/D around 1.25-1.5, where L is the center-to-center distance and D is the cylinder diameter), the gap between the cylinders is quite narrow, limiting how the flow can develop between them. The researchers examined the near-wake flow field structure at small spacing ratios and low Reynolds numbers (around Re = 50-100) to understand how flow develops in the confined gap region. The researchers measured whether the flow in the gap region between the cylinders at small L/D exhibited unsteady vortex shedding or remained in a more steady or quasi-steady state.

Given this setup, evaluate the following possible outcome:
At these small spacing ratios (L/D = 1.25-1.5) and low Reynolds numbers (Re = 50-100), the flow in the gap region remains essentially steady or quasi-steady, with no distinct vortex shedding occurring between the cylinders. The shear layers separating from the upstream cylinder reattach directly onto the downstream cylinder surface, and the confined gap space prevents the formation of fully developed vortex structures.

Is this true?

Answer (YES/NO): NO